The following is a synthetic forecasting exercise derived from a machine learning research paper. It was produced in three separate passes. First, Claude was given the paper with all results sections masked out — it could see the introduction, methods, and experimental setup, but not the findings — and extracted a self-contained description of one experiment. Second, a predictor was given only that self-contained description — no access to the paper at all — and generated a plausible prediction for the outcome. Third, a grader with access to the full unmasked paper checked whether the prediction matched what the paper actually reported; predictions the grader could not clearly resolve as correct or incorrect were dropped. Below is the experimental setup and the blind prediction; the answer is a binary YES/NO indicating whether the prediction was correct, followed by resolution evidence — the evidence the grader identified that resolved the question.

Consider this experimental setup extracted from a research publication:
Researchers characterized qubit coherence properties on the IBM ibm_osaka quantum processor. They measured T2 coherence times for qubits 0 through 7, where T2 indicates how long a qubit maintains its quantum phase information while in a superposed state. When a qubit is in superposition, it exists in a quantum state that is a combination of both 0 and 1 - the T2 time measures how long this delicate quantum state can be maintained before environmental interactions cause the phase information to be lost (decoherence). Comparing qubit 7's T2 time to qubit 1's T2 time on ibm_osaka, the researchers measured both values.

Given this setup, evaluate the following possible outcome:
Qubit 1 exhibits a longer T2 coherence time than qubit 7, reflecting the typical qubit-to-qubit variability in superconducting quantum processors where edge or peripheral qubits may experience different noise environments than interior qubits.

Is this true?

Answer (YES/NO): YES